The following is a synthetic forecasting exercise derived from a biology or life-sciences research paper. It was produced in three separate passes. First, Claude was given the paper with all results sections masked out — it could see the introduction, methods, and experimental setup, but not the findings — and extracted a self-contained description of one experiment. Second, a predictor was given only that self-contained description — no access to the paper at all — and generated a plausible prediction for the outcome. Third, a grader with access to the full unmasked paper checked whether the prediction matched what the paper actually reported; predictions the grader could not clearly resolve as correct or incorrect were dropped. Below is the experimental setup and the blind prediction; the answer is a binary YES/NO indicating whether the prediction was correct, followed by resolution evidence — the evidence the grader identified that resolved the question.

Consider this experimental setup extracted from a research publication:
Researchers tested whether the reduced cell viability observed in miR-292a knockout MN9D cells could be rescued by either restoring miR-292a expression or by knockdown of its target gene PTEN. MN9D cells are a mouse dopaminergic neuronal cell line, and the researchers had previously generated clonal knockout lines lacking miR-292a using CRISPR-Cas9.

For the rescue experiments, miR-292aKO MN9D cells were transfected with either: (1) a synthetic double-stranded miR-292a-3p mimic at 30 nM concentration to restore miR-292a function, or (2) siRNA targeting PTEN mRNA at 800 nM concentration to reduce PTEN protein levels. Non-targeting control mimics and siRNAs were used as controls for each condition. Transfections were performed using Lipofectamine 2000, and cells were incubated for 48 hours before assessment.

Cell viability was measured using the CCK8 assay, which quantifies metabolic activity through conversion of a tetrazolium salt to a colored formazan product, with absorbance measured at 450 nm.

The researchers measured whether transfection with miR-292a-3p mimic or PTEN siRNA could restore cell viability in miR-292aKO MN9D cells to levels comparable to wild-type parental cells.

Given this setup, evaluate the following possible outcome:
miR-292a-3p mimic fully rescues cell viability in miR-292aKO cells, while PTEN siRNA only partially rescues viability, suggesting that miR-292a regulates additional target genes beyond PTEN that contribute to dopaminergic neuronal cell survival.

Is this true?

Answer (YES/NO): NO